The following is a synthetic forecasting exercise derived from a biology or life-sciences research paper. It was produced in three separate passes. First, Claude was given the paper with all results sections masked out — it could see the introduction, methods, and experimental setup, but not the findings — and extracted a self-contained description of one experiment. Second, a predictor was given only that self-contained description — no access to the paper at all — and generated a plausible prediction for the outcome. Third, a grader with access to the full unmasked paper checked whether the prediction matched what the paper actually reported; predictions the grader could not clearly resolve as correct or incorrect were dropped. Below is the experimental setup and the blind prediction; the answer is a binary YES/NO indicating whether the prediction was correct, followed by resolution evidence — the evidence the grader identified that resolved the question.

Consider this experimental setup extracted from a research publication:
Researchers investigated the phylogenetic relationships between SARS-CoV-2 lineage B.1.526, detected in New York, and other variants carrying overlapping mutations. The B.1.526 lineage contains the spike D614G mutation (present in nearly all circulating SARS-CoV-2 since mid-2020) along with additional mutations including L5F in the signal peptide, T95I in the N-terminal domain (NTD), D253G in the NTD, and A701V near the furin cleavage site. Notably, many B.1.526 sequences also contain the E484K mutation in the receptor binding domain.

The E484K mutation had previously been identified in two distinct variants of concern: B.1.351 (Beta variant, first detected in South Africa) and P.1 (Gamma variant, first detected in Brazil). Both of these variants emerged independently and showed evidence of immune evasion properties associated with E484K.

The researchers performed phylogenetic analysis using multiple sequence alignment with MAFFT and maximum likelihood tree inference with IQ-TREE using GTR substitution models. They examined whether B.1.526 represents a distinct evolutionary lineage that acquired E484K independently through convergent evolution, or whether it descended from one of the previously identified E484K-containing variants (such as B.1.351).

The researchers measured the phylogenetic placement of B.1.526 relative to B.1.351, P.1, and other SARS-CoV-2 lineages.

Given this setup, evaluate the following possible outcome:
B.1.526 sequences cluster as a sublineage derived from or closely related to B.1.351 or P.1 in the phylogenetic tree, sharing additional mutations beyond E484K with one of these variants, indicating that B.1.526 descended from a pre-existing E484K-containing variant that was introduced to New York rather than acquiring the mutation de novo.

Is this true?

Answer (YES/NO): NO